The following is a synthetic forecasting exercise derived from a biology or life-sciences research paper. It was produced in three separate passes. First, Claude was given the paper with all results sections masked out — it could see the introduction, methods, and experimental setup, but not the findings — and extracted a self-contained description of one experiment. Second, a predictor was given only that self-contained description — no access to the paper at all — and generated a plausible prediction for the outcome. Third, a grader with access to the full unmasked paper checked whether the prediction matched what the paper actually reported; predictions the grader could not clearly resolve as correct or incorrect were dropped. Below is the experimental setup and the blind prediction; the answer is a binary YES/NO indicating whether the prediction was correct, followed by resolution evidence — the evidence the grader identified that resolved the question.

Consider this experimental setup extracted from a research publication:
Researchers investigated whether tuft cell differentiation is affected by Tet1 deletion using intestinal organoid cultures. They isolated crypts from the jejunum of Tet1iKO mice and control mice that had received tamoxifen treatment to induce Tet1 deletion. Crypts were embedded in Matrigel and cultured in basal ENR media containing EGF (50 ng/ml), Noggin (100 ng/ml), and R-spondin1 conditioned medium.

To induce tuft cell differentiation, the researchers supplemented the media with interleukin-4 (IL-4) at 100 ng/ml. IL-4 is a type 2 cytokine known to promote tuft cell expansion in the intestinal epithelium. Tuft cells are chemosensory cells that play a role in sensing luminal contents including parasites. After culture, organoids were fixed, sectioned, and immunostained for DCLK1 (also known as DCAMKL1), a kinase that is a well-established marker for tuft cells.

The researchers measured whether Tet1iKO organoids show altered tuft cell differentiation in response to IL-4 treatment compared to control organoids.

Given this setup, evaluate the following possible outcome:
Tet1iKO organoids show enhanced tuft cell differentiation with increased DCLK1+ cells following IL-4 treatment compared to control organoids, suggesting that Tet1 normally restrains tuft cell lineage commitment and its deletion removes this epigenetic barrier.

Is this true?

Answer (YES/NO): YES